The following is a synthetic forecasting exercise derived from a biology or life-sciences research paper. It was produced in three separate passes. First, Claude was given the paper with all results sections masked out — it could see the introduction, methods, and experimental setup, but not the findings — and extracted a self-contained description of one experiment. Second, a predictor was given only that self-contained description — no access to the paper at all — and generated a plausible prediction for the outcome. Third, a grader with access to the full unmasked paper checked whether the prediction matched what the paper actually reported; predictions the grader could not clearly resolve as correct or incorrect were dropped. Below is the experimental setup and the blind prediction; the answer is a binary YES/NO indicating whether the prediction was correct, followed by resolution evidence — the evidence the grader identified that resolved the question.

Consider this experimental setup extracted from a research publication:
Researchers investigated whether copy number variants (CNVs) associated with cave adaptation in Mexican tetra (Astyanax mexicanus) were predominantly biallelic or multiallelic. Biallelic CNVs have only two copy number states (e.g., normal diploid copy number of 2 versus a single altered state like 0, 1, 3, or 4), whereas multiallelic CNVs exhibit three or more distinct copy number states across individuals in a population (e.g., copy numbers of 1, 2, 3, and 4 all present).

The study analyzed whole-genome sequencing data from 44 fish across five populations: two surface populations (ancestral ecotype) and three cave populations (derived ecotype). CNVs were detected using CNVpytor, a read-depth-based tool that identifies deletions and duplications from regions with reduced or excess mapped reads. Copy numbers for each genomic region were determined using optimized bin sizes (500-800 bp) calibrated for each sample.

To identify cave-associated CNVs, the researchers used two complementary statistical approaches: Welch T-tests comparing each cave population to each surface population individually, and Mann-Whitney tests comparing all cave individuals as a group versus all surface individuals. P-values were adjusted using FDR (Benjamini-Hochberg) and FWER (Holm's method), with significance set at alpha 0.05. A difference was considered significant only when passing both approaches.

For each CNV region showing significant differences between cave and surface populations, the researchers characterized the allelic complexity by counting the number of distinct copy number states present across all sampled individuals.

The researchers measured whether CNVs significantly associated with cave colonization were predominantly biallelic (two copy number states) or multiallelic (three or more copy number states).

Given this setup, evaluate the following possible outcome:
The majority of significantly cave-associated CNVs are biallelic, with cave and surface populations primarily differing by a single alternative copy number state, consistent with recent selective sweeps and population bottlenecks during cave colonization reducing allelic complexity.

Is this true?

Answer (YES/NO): NO